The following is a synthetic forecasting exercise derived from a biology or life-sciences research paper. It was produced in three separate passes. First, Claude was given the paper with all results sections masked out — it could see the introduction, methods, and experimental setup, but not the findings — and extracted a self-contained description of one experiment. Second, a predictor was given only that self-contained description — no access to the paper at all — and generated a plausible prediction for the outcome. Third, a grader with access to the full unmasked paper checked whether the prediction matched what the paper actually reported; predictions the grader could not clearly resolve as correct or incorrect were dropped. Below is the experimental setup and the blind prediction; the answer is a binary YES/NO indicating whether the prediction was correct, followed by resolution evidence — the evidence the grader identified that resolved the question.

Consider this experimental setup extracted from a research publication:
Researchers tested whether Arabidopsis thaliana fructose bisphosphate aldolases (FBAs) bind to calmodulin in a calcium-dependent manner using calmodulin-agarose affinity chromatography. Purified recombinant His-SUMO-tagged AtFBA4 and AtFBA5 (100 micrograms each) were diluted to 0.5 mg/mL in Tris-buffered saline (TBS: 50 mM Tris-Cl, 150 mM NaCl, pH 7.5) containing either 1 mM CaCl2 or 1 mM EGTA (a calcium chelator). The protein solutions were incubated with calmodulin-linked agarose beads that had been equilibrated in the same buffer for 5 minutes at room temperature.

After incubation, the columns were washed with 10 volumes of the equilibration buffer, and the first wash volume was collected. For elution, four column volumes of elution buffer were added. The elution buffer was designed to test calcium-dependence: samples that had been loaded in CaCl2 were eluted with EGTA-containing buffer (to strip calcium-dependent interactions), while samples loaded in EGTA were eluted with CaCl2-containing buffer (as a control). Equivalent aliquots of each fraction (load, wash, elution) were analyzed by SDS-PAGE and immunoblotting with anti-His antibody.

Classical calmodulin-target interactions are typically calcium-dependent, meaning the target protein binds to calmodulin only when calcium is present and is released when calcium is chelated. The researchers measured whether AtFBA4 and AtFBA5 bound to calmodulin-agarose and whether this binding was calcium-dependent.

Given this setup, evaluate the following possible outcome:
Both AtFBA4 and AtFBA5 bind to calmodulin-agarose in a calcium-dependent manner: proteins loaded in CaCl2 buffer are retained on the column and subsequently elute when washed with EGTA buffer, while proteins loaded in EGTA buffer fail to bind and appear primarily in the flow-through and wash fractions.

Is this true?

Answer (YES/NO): NO